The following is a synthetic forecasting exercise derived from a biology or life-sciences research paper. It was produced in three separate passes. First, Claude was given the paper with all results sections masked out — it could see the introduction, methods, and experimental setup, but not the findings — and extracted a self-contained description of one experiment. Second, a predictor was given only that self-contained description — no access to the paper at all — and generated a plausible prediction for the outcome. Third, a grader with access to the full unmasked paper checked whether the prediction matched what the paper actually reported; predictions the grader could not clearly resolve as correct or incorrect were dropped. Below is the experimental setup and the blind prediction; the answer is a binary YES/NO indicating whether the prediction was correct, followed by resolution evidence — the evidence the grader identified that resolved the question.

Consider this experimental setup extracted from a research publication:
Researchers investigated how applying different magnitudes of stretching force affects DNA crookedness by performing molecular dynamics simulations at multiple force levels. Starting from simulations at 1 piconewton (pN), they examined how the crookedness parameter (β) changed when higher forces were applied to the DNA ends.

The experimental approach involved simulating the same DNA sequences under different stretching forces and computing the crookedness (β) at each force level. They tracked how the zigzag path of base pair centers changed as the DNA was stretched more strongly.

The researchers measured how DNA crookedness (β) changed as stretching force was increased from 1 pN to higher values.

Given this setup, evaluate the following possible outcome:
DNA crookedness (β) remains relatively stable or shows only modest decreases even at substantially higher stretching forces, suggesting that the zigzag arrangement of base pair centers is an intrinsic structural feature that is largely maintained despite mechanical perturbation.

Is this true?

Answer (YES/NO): NO